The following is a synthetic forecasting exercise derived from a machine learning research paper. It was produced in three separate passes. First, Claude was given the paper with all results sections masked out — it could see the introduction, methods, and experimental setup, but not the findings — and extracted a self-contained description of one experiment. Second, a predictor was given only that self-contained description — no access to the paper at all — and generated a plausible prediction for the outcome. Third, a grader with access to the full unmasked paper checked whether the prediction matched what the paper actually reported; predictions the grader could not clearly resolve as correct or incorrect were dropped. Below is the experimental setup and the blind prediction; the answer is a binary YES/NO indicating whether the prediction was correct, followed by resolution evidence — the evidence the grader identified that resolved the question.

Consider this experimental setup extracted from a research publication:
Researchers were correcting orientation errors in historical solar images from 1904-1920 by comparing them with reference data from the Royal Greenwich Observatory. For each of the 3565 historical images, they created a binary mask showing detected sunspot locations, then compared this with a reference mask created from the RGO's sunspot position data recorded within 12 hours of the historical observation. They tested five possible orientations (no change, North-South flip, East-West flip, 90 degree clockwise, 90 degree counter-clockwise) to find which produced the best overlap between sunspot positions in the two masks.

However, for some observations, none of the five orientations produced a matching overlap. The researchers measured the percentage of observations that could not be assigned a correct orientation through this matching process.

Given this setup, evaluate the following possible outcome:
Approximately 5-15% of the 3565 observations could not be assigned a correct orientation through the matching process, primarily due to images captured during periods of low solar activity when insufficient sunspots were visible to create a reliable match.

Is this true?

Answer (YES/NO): NO